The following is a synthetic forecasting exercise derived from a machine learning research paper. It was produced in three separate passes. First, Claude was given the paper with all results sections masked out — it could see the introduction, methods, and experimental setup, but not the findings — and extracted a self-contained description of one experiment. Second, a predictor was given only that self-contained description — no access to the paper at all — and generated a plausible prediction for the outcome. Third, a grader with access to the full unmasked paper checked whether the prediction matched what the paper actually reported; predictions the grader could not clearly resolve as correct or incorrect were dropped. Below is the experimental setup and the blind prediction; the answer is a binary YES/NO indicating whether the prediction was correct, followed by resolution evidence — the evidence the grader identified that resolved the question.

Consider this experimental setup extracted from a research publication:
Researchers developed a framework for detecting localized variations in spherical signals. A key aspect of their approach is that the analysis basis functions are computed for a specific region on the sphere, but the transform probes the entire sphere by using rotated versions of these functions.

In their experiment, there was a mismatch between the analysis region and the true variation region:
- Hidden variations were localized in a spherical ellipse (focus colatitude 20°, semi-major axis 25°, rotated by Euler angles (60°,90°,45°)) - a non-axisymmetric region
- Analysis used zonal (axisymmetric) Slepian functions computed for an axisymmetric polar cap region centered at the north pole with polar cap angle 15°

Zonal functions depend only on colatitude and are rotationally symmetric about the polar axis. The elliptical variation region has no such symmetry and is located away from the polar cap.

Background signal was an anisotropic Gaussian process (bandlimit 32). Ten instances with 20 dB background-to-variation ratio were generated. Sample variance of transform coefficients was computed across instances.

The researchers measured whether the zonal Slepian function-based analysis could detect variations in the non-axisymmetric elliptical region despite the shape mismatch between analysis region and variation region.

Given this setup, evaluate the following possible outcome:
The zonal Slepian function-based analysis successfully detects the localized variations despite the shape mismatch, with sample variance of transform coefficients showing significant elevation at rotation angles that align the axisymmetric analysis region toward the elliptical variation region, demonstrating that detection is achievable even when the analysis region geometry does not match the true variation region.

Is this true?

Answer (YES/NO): YES